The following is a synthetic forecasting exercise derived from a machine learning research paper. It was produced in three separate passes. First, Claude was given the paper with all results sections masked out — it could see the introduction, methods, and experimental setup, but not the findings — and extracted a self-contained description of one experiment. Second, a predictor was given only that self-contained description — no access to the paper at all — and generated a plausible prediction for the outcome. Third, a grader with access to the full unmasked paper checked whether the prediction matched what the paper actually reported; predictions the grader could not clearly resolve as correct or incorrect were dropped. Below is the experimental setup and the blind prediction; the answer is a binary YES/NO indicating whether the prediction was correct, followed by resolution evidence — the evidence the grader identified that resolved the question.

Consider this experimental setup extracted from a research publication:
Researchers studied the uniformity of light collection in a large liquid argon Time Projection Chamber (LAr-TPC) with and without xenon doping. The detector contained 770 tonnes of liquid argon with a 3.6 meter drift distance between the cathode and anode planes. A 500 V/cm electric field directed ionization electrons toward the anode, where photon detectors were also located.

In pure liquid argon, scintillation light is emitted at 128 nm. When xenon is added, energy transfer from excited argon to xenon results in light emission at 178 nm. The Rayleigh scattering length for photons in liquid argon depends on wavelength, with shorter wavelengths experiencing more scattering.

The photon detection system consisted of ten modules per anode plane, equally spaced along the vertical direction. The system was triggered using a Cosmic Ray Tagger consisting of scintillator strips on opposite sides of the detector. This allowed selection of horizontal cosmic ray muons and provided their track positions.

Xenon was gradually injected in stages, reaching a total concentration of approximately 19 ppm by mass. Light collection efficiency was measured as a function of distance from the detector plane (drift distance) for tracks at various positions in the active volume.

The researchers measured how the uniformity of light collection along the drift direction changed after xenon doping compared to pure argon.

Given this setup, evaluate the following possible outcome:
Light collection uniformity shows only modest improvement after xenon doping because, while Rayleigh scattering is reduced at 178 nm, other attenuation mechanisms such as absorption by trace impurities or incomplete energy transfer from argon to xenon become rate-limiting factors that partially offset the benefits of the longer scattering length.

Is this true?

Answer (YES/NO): NO